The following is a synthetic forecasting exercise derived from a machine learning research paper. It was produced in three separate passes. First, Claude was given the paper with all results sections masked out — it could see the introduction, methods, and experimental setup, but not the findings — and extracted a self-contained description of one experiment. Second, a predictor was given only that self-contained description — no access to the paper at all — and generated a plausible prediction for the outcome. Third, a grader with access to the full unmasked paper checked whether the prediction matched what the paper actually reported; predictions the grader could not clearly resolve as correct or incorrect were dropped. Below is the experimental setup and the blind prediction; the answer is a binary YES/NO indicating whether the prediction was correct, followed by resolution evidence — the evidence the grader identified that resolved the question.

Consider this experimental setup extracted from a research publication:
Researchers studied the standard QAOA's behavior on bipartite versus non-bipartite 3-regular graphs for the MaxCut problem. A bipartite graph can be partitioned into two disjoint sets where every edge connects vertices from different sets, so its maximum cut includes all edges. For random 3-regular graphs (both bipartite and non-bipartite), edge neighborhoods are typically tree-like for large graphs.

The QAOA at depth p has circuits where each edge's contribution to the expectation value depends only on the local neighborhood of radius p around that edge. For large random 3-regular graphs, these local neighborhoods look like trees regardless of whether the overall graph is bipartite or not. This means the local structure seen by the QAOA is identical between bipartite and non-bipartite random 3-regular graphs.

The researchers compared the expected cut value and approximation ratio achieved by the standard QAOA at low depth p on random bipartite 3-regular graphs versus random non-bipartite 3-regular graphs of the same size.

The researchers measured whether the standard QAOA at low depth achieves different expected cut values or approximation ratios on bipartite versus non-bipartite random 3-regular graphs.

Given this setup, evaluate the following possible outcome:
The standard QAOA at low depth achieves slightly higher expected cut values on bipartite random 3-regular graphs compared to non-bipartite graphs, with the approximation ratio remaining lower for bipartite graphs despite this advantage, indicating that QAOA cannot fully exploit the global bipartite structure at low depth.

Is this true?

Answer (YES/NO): NO